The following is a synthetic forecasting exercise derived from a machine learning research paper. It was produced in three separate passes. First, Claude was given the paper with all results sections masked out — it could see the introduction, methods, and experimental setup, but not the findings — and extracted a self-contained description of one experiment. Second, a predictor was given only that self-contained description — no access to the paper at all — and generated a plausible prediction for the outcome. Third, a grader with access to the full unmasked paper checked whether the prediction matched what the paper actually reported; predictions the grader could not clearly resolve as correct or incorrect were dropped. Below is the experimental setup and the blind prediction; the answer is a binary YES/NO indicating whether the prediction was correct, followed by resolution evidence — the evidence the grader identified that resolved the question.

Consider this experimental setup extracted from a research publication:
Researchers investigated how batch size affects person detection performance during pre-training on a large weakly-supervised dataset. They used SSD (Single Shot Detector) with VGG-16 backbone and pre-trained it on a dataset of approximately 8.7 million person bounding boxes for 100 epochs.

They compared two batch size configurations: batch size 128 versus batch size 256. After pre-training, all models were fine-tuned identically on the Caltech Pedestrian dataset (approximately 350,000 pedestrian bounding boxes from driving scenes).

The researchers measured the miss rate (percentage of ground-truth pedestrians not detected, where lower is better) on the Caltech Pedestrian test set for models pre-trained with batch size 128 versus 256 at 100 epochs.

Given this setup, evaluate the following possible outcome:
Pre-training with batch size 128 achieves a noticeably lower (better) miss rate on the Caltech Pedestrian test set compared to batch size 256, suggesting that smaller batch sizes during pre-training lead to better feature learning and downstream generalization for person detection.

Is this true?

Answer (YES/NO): YES